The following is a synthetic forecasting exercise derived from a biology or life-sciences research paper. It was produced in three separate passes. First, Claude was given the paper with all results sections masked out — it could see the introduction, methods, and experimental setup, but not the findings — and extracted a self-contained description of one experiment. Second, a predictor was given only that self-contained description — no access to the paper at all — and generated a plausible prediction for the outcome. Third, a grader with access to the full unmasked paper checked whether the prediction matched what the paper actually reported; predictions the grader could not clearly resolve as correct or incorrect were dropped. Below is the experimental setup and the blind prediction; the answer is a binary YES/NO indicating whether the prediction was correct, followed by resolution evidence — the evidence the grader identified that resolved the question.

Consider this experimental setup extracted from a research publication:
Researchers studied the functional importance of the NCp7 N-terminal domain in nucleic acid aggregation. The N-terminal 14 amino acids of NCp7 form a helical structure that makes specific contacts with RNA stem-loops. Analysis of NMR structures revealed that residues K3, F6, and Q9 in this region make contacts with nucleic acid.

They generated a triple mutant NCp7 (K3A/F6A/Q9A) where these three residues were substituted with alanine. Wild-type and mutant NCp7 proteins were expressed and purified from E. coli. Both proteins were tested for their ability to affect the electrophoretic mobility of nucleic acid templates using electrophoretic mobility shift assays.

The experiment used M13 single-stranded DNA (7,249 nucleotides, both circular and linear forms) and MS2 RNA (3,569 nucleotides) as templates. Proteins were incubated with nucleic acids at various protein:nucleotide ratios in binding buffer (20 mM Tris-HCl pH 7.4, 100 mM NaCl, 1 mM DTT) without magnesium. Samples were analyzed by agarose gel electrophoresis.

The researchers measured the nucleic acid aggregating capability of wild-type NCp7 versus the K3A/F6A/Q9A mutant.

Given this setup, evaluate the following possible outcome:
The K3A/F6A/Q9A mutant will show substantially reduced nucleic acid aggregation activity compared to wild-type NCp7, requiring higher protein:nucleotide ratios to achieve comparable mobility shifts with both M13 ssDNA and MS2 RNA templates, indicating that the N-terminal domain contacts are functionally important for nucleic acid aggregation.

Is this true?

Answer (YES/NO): NO